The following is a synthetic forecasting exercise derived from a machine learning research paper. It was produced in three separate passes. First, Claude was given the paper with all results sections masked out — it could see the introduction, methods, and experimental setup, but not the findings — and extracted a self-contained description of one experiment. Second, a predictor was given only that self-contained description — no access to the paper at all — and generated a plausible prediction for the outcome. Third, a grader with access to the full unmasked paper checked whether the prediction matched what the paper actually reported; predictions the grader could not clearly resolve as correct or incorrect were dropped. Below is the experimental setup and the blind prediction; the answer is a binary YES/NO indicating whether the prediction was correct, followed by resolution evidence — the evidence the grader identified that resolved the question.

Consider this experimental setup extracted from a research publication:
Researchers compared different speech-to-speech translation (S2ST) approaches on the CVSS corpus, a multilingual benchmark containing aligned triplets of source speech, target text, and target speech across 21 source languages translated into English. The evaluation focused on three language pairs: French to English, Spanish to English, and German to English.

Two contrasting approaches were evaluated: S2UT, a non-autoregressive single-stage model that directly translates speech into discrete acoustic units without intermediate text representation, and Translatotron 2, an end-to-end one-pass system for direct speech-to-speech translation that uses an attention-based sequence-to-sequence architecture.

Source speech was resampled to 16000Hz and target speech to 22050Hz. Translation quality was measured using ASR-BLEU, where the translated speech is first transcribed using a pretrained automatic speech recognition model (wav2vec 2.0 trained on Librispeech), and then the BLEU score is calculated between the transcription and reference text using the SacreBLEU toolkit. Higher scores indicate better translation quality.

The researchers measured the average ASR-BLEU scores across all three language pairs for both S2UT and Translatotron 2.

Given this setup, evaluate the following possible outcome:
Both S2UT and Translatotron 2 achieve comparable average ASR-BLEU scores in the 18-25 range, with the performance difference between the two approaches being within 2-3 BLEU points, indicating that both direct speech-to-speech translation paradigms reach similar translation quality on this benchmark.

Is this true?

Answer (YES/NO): NO